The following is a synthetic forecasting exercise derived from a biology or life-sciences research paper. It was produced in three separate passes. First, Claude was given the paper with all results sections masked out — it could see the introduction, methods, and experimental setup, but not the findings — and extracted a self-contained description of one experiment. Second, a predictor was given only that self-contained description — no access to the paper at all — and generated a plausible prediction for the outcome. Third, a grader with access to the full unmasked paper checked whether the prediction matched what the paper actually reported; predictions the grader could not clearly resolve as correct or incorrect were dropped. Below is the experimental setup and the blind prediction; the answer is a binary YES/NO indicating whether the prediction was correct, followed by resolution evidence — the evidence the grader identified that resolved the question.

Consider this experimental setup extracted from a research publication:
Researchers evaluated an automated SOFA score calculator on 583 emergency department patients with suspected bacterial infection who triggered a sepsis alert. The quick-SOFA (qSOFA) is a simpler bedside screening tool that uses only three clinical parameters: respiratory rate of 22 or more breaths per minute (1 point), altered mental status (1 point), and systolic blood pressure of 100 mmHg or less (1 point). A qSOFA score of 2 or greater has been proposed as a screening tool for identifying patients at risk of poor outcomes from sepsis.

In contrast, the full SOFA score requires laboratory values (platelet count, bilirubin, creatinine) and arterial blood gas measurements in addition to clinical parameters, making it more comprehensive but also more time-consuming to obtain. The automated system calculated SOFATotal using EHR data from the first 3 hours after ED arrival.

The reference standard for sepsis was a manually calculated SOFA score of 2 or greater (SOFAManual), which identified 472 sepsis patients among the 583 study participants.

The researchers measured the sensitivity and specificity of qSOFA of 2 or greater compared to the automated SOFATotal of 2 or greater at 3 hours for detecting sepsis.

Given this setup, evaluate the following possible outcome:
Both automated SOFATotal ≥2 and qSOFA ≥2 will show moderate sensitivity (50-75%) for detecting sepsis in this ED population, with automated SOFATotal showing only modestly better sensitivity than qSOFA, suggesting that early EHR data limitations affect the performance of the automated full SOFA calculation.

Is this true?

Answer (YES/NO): NO